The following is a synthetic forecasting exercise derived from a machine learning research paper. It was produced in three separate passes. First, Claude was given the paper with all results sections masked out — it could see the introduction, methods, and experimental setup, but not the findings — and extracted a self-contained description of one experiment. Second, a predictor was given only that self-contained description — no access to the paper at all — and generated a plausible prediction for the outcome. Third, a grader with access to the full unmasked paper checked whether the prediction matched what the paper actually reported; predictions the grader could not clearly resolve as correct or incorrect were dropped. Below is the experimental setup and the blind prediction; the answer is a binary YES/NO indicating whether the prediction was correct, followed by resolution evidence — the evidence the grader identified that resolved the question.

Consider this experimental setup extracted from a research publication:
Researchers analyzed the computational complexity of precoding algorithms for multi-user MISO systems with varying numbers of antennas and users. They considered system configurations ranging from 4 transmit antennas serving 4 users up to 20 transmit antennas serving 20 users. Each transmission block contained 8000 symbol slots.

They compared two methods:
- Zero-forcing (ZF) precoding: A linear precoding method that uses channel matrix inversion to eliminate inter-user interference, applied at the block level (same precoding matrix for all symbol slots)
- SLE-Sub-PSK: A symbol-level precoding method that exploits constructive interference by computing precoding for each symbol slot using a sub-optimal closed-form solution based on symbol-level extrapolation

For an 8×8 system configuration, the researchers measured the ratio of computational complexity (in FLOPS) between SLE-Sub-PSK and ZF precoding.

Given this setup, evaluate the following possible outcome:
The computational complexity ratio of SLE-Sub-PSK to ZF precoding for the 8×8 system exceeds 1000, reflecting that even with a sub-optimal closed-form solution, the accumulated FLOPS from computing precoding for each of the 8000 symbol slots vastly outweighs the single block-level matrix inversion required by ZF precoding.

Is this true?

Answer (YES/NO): NO